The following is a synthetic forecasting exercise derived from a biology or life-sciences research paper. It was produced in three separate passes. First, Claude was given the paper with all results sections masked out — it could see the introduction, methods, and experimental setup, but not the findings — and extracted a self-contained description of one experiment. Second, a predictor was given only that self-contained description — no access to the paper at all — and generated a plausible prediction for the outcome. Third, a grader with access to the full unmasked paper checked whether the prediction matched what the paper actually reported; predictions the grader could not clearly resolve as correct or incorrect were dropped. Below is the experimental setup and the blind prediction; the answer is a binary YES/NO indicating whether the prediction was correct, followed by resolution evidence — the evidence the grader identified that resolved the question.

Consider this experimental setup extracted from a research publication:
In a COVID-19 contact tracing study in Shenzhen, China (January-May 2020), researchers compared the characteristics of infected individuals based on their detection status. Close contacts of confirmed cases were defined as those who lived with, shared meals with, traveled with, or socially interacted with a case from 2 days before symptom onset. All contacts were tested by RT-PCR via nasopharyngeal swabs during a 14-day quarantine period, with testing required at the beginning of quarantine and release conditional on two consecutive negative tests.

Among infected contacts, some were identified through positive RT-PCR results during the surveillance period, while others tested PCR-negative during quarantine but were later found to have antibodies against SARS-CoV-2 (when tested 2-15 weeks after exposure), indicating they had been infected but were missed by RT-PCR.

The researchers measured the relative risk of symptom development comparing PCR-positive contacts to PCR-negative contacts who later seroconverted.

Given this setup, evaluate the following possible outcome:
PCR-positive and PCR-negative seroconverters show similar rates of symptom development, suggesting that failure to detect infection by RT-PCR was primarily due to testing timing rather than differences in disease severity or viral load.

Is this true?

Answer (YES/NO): NO